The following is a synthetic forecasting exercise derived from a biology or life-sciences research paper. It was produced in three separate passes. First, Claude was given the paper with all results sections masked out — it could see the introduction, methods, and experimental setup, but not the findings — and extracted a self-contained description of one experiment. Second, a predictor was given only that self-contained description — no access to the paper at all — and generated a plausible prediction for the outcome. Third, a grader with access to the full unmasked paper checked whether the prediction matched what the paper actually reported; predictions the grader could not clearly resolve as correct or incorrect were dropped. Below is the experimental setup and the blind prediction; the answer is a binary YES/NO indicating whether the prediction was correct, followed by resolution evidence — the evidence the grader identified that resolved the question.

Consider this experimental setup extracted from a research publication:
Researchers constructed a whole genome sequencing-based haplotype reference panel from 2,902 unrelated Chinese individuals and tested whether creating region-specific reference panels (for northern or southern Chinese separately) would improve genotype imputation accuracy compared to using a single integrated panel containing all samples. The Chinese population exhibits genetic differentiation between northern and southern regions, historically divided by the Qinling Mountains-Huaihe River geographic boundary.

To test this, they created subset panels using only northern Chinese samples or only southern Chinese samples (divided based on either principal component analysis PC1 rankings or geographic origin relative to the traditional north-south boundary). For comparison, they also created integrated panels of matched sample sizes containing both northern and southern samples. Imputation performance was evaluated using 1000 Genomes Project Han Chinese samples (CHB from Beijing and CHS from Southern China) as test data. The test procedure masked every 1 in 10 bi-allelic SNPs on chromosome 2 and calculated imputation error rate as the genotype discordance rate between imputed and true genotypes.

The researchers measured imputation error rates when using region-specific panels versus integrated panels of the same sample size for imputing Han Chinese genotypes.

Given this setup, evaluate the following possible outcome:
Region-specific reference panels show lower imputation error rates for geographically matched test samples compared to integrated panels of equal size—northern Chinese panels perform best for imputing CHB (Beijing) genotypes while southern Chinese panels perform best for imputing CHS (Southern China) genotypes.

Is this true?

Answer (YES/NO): NO